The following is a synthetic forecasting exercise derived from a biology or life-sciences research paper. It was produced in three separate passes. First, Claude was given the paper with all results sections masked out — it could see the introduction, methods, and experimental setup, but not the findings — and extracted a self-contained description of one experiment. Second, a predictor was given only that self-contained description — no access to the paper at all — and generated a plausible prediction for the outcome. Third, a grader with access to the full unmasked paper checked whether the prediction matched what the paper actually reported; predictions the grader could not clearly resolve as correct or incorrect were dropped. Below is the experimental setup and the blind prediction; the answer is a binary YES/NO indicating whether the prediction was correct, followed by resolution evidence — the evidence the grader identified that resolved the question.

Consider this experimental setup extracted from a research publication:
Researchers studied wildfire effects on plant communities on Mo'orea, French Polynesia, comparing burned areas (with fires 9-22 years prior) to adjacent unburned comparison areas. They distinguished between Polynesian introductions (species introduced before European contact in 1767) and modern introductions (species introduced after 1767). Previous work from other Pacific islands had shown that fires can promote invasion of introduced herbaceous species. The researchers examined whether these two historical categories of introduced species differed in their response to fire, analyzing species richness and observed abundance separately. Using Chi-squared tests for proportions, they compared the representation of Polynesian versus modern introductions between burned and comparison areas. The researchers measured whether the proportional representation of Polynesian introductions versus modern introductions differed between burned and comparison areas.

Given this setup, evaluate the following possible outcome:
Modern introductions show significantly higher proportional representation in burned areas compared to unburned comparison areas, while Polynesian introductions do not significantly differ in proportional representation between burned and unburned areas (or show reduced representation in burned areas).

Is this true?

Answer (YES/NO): NO